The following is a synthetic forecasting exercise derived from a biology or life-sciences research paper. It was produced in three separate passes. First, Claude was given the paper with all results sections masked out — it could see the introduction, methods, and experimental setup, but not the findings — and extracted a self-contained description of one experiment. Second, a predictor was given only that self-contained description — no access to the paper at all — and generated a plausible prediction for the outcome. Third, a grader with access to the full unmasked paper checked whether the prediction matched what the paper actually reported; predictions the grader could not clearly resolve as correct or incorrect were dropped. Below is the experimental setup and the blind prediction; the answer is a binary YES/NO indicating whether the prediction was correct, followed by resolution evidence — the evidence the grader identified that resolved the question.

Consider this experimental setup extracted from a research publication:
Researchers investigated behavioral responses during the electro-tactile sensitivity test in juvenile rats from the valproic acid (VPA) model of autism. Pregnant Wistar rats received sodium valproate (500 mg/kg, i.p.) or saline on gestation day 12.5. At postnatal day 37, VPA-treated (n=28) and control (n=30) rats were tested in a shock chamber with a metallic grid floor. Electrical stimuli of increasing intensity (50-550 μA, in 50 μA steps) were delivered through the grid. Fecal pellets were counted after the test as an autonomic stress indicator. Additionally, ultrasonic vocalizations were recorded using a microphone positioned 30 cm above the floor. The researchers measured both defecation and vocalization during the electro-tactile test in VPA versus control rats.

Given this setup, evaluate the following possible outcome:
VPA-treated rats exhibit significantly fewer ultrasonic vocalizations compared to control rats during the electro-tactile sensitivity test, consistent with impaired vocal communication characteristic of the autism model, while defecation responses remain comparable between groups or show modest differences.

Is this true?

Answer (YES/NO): NO